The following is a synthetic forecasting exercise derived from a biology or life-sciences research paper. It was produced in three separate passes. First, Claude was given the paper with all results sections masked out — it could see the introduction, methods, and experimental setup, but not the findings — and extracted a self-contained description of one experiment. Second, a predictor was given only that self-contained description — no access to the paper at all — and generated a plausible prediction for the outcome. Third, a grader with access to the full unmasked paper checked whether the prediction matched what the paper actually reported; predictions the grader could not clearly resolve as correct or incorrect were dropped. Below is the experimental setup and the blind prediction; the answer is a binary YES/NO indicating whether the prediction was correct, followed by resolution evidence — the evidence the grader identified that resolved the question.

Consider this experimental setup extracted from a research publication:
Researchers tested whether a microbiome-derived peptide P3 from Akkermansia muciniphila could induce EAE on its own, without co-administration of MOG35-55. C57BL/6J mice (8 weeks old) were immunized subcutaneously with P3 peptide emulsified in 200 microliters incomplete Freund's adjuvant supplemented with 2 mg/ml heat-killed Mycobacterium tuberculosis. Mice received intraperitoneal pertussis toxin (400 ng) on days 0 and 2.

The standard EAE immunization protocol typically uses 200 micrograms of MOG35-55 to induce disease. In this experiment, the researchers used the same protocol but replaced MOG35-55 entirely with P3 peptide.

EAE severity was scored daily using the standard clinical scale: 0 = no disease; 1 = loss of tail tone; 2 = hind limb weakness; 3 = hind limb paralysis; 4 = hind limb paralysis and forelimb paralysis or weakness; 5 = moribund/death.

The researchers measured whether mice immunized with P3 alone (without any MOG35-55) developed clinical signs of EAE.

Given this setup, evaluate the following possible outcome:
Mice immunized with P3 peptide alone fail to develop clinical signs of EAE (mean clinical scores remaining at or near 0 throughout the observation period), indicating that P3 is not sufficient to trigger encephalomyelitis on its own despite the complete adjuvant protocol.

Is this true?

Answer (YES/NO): NO